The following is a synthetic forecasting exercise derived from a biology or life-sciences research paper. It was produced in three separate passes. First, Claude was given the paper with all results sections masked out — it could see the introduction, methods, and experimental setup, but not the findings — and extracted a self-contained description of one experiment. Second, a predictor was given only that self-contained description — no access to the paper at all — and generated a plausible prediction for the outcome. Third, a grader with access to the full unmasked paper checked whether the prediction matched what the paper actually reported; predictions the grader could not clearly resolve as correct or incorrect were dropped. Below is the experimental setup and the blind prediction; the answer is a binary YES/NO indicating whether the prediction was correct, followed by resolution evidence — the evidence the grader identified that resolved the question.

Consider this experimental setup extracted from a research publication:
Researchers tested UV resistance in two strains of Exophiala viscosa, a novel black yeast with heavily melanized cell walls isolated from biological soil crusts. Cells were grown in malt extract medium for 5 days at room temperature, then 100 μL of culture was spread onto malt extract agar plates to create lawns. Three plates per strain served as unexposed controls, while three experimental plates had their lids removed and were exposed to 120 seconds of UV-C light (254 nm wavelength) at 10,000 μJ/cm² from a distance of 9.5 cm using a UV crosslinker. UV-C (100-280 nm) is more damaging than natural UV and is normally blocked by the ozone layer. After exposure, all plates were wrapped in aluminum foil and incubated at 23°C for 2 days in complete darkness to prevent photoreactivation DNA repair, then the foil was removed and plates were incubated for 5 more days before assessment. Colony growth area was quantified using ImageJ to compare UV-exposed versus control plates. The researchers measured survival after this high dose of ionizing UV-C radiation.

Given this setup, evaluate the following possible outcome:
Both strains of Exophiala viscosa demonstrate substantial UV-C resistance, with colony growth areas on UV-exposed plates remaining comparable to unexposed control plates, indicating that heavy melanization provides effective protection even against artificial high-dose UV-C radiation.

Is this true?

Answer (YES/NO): NO